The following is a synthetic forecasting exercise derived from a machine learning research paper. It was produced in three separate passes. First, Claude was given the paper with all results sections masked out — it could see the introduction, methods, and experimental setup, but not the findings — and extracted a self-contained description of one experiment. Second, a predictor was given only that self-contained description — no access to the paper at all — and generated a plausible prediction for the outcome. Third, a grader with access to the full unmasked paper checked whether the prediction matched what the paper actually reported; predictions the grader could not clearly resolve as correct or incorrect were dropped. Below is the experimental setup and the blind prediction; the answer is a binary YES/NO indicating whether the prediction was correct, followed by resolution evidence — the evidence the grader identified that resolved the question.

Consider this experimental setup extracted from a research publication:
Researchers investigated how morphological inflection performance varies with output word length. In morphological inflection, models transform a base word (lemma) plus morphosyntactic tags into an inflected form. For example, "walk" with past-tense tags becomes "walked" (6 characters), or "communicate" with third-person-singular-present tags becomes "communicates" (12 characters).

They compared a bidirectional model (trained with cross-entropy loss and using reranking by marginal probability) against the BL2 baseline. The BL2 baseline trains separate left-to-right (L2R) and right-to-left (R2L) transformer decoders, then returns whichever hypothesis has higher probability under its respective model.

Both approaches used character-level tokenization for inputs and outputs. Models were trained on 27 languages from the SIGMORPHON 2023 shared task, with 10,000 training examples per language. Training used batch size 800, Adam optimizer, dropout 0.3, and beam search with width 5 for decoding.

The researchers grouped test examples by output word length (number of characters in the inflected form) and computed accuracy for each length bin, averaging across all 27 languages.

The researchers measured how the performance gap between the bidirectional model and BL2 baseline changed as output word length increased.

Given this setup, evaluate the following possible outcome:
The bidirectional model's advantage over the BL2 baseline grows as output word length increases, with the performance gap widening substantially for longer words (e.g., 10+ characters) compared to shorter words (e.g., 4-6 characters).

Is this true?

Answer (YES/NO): YES